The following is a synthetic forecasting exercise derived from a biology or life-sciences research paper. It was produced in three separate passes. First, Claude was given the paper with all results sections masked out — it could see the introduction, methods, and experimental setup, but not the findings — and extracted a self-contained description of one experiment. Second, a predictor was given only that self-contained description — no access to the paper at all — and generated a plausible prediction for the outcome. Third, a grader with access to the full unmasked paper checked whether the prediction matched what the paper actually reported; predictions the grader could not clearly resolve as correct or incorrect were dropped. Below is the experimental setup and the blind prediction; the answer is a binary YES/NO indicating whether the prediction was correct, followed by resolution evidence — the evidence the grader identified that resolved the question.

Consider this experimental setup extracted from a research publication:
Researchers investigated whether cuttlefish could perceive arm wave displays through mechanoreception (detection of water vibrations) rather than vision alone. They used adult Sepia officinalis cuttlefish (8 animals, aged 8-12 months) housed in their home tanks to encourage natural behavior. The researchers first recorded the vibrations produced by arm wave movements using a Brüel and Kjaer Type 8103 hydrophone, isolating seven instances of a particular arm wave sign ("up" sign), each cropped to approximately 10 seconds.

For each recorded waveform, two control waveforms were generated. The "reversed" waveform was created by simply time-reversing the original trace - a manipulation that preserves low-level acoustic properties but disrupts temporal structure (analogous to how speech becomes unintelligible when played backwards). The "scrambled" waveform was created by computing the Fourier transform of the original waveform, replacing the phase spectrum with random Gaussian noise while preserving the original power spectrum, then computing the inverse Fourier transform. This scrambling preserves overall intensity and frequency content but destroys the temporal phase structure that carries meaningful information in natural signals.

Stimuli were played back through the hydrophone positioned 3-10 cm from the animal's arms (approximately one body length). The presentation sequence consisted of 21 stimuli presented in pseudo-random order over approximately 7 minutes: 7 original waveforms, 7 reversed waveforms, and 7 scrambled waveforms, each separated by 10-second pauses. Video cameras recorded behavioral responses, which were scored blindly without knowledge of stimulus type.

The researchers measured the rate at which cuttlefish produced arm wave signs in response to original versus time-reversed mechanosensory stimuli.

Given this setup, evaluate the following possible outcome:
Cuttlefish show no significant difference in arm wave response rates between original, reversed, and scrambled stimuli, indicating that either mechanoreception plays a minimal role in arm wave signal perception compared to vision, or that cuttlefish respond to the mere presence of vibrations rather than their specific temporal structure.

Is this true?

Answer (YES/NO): NO